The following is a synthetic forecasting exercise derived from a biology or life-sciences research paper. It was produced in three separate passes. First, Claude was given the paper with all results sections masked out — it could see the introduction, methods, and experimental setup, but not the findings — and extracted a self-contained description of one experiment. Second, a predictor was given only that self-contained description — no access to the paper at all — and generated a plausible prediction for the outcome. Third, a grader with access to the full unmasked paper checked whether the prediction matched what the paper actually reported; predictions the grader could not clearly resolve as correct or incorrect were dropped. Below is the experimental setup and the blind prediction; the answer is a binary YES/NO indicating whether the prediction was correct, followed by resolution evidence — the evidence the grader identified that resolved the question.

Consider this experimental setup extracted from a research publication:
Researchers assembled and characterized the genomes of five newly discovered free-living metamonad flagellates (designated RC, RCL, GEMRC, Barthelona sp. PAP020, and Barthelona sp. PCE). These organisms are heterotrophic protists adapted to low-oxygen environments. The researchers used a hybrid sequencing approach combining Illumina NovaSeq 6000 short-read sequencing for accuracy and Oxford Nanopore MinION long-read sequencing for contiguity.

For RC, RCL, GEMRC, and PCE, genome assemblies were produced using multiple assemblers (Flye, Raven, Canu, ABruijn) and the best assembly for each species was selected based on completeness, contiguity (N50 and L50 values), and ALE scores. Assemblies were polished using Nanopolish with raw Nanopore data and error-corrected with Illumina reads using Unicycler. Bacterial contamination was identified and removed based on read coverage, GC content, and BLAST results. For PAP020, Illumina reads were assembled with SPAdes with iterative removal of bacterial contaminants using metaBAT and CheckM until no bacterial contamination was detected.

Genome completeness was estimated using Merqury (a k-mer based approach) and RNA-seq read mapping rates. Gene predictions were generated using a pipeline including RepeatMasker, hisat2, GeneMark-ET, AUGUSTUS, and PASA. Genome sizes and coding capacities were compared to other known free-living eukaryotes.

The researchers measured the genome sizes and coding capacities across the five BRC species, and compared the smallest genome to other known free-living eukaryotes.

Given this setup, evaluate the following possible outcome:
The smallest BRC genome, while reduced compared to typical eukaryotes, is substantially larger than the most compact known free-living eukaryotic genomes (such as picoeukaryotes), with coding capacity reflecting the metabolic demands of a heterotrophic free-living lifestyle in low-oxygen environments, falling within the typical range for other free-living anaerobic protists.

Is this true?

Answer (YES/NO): NO